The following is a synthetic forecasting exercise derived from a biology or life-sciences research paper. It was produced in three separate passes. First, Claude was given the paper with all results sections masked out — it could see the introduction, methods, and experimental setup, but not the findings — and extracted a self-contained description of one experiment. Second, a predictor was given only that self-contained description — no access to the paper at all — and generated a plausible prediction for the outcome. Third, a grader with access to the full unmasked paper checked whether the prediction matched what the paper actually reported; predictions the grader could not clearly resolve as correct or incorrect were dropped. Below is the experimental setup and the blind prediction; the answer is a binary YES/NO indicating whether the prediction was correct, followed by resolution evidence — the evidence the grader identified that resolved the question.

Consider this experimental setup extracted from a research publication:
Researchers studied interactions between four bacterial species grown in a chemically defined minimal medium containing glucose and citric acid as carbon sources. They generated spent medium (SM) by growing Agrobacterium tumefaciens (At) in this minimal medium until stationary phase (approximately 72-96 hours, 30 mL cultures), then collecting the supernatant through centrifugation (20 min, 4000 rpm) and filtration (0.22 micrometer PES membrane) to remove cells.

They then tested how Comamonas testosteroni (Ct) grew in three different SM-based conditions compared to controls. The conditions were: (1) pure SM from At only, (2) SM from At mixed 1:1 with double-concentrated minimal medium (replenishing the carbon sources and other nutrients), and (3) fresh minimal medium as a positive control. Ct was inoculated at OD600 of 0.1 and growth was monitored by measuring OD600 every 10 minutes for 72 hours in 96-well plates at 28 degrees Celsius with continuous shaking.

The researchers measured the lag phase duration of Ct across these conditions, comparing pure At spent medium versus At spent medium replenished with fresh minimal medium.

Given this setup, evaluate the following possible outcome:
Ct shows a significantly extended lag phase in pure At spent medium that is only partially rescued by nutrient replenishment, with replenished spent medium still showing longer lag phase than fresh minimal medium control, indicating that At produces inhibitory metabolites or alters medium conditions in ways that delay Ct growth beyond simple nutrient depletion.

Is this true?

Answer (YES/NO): NO